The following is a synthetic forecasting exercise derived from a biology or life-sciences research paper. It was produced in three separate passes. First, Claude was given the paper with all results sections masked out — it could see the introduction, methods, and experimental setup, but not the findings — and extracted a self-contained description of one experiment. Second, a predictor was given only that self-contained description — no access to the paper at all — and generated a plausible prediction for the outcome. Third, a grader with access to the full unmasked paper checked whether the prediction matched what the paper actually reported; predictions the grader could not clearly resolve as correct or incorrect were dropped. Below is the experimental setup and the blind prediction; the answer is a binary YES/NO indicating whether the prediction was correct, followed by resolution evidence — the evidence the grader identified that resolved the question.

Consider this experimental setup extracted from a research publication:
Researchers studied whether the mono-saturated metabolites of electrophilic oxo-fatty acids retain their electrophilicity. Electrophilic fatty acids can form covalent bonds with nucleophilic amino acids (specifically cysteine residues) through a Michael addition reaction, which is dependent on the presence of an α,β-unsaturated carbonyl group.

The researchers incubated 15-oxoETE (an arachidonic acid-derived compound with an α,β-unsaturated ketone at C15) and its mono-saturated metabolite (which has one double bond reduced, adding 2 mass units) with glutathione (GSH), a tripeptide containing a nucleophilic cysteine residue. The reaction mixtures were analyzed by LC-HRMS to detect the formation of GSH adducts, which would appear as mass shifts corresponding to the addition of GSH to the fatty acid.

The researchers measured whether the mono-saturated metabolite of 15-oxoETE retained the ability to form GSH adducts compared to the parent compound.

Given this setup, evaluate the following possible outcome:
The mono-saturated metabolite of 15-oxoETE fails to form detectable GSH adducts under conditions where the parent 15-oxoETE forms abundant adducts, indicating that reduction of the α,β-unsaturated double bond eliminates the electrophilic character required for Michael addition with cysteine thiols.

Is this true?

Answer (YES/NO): NO